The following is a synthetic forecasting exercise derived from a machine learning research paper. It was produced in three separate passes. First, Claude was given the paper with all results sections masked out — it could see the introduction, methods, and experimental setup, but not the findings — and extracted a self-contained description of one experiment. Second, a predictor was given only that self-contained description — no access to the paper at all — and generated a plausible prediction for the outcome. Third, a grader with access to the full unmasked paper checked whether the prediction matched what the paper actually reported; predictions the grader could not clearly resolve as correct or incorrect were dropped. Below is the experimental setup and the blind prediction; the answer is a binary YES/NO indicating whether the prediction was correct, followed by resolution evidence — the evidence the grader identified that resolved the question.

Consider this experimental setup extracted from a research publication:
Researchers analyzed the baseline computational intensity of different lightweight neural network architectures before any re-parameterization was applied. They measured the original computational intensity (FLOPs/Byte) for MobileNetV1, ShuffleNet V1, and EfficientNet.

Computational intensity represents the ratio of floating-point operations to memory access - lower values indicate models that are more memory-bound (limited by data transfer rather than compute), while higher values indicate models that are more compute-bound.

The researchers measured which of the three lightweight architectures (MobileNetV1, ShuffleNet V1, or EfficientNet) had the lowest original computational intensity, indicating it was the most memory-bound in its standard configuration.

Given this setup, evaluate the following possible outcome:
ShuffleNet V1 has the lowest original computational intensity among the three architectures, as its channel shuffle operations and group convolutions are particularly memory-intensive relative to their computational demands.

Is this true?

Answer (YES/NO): YES